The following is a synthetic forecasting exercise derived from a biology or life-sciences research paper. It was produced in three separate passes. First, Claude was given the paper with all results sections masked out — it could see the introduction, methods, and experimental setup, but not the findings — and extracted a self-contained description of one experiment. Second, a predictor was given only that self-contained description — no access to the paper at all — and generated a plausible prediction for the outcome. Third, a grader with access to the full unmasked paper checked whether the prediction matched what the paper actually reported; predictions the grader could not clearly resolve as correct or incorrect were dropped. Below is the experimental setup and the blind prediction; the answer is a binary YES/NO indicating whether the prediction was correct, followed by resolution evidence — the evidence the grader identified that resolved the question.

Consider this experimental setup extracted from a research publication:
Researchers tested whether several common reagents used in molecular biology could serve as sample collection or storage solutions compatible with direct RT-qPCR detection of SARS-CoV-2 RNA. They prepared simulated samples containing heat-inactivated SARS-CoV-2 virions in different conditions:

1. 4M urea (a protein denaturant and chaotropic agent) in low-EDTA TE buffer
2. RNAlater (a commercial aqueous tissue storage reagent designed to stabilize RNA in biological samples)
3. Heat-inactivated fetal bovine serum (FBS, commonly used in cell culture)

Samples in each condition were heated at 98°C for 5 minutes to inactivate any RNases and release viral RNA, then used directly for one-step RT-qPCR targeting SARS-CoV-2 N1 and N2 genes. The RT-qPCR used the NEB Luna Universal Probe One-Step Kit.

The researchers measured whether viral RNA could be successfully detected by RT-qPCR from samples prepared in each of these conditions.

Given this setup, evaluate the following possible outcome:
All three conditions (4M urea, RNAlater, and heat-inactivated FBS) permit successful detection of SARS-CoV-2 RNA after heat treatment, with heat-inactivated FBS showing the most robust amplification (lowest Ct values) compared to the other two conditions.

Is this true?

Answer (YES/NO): NO